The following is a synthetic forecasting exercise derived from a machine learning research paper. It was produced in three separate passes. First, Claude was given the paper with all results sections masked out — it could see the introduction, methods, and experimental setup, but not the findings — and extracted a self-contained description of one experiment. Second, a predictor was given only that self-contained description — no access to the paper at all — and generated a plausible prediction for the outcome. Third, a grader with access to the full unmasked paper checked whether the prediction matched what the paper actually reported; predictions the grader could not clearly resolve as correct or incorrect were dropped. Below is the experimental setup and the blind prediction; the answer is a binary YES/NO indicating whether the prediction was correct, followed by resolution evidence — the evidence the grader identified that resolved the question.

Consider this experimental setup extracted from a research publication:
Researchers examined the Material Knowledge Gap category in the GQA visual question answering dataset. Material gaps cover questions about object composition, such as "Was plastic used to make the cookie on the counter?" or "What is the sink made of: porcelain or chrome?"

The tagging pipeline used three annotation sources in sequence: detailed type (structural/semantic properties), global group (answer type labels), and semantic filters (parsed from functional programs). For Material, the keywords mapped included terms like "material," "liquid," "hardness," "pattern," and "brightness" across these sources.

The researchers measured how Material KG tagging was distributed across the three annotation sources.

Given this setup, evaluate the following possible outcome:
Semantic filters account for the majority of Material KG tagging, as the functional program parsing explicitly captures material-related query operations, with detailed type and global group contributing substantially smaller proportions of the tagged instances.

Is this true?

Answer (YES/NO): NO